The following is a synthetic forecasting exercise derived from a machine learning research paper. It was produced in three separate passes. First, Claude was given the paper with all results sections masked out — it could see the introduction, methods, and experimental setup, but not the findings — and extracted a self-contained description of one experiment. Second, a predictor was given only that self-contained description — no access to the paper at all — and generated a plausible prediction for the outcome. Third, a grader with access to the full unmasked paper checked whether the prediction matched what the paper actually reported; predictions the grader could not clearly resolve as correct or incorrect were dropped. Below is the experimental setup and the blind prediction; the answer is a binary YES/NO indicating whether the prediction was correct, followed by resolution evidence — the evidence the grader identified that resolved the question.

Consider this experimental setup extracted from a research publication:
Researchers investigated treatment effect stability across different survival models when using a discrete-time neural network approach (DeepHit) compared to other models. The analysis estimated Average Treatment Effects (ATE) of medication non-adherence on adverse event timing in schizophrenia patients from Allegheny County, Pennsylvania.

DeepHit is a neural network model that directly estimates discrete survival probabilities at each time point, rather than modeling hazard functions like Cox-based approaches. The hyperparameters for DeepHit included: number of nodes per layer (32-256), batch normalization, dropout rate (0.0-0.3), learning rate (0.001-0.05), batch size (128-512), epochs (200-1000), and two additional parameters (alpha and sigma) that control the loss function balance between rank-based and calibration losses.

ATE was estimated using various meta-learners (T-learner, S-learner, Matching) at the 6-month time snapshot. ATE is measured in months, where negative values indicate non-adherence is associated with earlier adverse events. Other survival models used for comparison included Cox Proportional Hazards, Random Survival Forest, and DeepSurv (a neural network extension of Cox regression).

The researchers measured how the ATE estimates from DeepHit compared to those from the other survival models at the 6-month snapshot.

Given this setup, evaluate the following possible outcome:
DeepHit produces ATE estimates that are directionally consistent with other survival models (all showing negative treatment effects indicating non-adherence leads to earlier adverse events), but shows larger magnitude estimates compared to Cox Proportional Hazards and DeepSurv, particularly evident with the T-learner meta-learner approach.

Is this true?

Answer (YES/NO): NO